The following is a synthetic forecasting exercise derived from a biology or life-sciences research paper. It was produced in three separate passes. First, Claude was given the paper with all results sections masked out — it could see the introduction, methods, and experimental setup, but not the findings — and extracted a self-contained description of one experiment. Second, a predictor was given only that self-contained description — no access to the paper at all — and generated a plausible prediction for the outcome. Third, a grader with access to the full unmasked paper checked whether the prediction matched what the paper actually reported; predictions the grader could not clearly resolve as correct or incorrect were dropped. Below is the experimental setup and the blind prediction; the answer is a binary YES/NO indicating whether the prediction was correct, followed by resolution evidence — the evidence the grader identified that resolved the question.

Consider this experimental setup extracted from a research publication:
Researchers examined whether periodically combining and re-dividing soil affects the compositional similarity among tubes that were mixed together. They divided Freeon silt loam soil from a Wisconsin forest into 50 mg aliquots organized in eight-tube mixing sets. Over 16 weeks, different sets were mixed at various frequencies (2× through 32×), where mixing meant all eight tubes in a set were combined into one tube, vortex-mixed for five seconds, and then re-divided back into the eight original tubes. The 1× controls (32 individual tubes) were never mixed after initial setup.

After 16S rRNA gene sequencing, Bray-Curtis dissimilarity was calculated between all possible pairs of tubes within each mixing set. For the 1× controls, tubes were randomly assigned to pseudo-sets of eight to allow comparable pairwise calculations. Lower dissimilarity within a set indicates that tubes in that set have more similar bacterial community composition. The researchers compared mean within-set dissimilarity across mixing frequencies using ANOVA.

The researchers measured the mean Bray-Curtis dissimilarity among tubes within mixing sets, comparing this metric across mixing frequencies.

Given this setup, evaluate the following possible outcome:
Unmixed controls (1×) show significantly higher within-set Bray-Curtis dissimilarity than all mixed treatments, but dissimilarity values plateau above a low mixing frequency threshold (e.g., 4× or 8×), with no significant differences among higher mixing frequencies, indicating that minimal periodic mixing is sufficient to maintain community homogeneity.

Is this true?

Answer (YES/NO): NO